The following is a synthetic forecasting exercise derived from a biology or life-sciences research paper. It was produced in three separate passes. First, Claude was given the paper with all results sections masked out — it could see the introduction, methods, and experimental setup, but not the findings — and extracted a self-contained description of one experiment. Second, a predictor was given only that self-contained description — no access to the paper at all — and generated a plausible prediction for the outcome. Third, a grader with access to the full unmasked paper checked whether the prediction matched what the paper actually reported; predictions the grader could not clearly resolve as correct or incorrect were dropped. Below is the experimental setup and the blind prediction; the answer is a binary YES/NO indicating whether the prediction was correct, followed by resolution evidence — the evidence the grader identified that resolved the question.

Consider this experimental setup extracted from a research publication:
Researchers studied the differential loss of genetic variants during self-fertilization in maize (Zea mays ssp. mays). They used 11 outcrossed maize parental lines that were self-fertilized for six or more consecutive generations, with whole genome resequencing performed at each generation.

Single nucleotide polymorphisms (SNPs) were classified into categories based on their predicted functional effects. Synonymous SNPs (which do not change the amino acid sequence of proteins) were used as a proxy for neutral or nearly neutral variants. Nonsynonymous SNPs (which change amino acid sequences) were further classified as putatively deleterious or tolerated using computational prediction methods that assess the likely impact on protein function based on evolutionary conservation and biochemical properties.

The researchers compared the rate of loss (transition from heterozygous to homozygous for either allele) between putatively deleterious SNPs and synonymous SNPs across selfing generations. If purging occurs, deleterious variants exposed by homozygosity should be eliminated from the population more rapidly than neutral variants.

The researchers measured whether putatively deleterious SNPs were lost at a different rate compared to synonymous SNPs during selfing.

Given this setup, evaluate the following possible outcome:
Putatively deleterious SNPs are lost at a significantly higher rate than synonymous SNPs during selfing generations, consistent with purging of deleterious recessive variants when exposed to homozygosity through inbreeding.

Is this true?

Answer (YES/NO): YES